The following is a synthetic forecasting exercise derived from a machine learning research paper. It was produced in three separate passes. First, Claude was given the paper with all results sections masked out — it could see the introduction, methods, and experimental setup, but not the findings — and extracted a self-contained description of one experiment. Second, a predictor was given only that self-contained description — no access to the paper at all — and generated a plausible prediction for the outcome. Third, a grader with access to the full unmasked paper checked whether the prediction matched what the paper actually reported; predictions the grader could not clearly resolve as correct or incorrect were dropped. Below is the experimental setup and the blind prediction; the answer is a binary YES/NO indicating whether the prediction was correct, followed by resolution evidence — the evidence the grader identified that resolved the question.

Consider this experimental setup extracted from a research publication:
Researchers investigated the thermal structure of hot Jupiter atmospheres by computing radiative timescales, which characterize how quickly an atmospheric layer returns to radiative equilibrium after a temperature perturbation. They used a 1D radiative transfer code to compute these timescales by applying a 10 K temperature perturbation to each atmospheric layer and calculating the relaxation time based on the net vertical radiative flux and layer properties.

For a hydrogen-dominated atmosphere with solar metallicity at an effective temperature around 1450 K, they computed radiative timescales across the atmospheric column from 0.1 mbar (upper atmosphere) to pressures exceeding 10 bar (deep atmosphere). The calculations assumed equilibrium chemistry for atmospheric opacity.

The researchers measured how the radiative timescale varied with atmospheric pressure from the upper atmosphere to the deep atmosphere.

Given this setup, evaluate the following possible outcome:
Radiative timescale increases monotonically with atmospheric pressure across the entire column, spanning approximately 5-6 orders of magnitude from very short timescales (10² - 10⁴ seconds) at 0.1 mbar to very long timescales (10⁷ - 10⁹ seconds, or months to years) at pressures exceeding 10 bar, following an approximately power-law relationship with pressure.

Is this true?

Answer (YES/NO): NO